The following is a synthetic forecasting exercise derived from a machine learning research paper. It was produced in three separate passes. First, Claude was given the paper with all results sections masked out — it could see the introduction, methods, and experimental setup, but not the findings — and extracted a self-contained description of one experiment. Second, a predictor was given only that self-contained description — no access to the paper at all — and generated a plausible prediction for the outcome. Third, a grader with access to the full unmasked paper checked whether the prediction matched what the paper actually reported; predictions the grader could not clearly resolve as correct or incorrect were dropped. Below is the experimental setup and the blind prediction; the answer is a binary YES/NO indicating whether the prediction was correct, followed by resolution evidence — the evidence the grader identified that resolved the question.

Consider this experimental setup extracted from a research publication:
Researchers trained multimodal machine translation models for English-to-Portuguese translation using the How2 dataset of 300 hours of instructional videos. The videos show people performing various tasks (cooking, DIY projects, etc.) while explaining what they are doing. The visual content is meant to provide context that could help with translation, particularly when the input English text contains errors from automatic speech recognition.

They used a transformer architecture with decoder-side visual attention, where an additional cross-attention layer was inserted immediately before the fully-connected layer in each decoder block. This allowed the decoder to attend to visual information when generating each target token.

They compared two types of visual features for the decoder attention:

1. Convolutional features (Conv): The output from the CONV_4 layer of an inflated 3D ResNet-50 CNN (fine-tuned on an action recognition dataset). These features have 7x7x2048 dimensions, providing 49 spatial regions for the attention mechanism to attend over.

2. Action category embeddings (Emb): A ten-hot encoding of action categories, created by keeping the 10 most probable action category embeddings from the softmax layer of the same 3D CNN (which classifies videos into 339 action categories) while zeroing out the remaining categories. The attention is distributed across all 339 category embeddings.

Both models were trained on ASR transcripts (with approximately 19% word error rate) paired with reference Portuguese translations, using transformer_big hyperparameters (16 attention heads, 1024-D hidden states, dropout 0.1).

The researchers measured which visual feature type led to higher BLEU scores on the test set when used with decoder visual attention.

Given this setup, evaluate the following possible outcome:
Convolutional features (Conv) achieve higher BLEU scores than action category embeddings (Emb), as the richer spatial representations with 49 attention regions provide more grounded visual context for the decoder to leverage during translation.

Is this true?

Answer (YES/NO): YES